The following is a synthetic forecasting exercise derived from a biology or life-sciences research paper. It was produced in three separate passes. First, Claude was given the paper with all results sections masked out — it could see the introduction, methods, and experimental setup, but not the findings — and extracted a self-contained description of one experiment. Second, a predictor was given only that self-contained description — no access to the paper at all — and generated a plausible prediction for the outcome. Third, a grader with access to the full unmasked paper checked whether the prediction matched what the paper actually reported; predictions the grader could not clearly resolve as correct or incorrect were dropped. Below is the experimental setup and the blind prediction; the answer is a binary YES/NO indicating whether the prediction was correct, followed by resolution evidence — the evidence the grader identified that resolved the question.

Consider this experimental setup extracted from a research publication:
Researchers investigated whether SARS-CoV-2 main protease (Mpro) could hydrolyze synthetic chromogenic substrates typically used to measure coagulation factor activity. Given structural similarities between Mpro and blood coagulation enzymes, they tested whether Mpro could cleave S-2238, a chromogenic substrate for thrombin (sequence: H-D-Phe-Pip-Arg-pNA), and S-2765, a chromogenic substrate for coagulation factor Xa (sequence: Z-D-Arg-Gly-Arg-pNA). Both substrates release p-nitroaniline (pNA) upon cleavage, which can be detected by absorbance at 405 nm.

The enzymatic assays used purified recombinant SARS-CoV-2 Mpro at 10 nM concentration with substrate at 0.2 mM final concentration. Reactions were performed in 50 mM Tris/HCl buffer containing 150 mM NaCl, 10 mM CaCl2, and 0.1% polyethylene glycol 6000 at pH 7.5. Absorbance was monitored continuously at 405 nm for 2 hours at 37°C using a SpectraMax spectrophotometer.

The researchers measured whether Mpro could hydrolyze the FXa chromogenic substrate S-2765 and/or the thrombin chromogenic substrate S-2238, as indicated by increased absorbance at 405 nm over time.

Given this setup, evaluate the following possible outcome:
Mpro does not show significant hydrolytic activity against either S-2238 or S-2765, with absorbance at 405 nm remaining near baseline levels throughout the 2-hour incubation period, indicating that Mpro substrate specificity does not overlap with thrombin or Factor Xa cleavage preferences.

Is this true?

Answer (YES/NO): YES